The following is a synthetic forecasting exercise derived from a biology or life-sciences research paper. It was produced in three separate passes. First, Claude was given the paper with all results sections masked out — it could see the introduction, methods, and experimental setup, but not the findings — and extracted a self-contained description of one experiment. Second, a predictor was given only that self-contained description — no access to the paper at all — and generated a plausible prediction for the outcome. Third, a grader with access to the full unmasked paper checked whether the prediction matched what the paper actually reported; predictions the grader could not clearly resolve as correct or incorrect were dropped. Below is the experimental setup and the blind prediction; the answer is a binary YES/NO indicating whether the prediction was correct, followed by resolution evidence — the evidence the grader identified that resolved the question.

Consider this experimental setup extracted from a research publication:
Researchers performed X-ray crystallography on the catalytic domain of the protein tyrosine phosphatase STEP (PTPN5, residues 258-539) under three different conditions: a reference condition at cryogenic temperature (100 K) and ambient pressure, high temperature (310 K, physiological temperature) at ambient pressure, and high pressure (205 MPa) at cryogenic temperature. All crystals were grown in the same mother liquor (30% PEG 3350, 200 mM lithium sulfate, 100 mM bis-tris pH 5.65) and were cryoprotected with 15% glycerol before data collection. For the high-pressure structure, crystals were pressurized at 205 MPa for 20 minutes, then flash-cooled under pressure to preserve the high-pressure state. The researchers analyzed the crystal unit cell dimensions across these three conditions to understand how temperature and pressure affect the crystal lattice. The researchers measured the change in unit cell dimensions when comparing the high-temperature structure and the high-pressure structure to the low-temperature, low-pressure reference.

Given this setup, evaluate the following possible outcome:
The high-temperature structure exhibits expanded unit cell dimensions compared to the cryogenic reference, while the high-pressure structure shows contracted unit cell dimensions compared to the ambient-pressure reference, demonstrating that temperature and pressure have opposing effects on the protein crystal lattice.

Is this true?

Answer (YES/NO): YES